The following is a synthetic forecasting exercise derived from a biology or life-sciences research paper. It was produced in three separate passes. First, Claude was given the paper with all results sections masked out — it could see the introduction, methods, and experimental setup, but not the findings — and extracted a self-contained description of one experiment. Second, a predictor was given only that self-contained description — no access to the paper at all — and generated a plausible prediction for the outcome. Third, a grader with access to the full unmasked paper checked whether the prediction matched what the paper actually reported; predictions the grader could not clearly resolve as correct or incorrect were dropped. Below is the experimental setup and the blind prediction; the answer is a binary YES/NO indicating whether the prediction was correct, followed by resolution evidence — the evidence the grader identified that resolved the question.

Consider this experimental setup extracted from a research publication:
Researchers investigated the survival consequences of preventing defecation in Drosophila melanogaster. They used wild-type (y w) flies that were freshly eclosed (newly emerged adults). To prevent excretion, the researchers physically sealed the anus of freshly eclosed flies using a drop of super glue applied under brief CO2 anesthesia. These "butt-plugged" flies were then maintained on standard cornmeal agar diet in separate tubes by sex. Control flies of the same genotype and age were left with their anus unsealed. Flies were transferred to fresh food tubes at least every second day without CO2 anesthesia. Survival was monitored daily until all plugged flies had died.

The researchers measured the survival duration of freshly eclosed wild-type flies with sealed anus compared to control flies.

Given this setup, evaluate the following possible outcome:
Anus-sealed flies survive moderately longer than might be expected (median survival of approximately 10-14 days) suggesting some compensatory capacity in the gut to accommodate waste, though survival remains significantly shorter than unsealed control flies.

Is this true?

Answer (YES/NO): NO